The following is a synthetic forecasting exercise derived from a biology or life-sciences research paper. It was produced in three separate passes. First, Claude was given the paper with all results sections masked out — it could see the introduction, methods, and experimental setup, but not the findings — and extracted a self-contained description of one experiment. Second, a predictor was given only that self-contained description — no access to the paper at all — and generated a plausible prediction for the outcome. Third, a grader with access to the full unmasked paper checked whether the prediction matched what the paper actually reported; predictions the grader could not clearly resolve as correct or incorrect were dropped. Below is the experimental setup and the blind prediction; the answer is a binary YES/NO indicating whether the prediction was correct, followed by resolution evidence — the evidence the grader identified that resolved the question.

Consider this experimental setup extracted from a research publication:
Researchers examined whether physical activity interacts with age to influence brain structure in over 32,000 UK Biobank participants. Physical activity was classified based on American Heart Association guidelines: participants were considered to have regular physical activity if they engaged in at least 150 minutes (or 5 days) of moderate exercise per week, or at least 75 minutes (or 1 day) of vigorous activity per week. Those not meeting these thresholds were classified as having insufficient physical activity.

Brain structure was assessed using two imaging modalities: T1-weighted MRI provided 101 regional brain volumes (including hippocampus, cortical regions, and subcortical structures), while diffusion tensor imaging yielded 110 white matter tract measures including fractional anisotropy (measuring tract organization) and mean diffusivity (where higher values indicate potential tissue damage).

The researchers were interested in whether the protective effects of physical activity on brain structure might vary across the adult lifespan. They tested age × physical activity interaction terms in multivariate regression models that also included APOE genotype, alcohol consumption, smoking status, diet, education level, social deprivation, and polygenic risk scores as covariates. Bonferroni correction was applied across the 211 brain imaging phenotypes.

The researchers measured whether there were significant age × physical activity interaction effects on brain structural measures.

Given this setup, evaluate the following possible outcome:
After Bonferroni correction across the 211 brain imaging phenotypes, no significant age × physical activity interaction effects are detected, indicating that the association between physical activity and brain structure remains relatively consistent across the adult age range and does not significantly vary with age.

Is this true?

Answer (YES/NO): YES